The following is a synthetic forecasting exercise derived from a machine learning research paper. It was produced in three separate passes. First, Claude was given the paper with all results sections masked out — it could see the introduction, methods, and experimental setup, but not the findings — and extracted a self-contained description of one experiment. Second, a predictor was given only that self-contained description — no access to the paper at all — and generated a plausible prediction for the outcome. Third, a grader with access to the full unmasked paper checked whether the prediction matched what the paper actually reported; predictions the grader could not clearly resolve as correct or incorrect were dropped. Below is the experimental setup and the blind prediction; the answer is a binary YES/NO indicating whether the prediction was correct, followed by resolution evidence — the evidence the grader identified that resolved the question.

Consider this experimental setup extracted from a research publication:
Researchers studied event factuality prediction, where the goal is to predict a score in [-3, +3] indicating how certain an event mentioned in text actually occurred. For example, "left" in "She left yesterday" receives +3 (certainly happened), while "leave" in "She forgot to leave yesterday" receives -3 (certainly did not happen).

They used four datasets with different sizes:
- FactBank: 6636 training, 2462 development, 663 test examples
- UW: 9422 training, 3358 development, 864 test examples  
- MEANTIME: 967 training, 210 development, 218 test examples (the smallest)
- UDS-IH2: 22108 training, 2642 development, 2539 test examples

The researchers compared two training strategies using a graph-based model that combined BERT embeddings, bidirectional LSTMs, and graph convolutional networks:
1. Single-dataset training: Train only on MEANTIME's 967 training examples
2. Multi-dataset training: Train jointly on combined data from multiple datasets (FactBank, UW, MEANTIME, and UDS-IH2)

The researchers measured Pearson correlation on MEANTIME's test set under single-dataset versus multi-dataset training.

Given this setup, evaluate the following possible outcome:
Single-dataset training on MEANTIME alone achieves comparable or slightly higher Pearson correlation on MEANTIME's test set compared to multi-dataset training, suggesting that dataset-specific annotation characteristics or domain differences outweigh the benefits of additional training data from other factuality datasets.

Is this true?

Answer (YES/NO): NO